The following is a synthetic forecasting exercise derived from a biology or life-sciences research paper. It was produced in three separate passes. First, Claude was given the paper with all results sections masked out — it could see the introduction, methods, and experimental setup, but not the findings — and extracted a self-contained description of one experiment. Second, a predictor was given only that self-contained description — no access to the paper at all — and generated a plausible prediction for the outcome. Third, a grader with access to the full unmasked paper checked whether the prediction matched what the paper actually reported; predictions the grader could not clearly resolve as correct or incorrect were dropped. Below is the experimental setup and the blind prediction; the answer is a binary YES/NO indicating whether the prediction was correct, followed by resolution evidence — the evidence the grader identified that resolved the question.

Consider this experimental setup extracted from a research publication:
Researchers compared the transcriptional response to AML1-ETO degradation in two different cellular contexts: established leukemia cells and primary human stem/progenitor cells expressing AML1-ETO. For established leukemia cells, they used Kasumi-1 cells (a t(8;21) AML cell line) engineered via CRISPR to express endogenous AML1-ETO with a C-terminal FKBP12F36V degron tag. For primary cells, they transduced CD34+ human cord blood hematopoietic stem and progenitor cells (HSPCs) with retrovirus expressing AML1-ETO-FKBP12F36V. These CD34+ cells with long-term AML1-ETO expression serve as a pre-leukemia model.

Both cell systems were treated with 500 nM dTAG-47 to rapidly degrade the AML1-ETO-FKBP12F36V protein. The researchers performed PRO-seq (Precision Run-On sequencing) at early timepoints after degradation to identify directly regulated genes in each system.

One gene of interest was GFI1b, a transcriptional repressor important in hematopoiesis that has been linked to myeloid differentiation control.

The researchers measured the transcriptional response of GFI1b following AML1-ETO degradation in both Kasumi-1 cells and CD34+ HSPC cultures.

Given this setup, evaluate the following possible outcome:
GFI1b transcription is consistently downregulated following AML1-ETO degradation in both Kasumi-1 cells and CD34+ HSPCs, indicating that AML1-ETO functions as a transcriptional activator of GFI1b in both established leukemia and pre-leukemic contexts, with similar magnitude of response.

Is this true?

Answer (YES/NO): NO